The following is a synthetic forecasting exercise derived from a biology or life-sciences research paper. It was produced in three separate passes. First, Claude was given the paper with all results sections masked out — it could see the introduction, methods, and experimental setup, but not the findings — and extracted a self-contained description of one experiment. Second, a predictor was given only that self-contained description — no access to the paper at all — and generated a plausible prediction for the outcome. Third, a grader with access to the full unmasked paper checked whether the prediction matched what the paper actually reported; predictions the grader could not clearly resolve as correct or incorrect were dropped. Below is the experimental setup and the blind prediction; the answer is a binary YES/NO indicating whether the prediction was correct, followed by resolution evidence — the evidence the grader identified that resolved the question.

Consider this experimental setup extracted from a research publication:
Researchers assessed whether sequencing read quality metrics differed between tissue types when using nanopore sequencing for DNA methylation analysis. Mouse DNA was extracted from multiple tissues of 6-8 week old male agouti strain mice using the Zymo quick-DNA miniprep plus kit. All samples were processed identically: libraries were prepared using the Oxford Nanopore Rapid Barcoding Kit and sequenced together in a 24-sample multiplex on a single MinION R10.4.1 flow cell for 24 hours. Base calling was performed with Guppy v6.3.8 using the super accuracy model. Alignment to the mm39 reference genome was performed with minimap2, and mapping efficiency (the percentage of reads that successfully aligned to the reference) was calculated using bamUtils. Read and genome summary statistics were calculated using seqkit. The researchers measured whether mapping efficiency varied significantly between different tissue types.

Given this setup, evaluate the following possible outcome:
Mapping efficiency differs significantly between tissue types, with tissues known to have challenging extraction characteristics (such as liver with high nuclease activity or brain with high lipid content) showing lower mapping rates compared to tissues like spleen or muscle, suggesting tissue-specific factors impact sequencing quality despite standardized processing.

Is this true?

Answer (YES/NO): NO